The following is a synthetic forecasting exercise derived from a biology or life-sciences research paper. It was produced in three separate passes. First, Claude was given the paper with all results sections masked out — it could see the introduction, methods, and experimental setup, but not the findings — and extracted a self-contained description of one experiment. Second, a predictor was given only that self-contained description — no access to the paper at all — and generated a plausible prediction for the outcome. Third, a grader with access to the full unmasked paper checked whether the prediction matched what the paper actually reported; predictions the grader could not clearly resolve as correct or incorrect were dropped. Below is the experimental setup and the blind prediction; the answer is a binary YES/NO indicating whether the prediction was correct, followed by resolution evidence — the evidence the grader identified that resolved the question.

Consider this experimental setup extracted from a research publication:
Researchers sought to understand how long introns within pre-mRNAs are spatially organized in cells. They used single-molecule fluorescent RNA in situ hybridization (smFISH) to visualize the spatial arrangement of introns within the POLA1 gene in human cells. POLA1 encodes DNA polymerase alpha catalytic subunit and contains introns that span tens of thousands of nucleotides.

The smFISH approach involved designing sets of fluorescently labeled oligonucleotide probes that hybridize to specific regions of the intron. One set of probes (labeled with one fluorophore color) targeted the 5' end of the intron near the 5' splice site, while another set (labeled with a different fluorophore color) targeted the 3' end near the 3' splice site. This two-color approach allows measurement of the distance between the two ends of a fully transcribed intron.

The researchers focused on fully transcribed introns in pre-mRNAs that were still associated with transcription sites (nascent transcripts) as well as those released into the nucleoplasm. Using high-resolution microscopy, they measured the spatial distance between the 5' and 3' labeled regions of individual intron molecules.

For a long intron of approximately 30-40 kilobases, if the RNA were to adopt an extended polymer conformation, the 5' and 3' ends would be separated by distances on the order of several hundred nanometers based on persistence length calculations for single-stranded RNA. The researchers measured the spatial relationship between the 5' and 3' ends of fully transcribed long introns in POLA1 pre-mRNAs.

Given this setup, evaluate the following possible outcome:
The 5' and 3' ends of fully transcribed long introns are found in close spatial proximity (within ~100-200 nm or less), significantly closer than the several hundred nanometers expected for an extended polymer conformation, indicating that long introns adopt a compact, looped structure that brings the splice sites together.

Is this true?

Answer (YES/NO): YES